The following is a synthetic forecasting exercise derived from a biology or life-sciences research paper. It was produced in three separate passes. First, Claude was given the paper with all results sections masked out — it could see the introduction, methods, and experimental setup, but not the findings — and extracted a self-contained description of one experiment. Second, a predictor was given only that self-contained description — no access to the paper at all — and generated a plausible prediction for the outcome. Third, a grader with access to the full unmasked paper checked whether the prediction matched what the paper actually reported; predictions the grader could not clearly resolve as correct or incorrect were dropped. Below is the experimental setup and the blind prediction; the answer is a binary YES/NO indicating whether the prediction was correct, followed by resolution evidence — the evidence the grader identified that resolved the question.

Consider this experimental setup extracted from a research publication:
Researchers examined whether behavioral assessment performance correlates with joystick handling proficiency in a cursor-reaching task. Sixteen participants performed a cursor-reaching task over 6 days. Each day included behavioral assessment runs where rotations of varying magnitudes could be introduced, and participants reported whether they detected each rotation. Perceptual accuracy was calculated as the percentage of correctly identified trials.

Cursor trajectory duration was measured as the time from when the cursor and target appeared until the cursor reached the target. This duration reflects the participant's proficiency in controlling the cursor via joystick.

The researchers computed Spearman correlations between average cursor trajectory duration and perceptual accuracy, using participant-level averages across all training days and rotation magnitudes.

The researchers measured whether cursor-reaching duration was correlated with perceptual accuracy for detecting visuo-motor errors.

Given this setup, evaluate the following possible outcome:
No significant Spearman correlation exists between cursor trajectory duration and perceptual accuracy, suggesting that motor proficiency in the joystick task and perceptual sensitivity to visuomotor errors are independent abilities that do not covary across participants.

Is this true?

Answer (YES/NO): YES